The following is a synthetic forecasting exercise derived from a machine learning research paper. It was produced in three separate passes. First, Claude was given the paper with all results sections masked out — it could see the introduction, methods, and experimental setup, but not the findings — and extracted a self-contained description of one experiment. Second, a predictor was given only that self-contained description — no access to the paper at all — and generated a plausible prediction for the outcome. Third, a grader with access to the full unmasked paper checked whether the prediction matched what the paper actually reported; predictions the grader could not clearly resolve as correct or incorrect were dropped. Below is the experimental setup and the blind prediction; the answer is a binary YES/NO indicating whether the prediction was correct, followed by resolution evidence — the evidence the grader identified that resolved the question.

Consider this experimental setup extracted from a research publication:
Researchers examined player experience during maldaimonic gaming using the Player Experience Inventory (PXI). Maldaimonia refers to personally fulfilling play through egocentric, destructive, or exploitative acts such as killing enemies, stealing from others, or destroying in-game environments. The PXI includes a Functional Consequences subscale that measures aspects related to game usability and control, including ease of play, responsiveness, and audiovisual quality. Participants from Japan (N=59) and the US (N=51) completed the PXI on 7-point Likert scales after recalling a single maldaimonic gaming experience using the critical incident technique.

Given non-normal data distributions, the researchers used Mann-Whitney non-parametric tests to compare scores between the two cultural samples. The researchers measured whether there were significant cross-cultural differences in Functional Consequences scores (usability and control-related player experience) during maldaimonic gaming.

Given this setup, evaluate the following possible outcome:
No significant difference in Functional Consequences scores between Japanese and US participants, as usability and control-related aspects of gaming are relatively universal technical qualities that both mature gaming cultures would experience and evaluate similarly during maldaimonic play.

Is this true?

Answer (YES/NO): YES